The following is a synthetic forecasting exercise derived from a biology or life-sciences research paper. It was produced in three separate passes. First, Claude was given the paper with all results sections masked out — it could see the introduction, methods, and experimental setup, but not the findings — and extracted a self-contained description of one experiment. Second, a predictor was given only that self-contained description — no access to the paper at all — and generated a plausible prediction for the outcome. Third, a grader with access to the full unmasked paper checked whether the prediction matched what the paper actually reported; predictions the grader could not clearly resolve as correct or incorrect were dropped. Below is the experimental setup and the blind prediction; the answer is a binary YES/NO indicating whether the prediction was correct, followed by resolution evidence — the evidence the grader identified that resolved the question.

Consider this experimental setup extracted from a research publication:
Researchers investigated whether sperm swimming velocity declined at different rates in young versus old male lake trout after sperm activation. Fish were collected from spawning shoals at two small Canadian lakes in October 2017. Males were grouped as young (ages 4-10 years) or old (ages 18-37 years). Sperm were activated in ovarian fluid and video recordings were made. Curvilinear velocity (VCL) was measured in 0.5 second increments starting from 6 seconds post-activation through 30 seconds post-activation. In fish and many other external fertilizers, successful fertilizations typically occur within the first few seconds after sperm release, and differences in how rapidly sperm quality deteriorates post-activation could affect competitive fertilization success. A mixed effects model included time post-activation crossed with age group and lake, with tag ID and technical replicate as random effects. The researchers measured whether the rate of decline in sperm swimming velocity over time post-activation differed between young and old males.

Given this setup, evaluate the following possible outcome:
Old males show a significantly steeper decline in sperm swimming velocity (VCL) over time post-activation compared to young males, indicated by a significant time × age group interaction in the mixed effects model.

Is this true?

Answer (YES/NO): NO